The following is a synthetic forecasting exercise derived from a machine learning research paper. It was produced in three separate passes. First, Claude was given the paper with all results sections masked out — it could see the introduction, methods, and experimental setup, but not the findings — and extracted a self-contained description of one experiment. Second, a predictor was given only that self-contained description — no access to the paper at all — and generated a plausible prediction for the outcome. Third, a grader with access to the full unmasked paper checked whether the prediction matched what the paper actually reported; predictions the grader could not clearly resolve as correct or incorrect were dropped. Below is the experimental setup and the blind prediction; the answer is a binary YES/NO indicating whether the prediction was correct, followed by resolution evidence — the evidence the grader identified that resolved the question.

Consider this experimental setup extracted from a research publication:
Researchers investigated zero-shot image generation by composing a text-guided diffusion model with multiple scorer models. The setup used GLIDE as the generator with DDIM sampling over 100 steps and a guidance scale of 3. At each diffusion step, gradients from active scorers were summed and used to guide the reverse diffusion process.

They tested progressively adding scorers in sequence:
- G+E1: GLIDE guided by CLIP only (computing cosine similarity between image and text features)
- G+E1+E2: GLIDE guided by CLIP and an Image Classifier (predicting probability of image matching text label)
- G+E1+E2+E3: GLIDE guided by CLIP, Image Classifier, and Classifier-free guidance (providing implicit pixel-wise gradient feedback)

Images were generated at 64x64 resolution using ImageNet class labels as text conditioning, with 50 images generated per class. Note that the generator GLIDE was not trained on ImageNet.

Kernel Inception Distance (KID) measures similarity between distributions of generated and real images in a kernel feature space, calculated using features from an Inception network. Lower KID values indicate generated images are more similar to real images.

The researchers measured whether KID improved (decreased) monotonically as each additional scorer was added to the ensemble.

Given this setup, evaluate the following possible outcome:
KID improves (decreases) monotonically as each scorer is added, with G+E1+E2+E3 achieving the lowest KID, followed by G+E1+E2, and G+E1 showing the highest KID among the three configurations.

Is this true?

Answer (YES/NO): YES